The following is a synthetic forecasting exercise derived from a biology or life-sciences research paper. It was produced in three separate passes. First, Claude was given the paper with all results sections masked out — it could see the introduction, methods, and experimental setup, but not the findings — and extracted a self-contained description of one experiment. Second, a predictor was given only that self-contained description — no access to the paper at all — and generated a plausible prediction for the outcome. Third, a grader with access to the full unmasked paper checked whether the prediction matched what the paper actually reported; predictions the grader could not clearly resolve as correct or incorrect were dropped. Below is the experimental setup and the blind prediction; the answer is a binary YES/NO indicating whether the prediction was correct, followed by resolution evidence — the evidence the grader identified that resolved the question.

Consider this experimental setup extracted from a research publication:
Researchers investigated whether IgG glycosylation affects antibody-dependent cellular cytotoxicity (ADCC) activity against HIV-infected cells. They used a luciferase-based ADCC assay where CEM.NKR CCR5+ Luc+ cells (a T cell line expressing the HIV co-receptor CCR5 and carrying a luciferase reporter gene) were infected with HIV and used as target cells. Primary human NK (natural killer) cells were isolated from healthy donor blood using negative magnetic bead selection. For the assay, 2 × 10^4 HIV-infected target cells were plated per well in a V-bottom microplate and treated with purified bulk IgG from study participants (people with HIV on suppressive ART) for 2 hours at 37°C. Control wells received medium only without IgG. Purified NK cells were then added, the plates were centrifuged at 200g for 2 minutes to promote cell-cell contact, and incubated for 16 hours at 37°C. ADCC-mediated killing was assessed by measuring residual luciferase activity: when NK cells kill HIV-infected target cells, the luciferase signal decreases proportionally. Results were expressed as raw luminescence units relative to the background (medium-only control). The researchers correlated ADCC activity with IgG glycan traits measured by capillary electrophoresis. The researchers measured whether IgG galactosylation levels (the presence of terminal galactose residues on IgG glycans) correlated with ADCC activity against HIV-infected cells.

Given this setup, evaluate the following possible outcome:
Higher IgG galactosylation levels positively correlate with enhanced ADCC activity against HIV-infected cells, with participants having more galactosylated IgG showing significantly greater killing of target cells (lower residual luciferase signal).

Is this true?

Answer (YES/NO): YES